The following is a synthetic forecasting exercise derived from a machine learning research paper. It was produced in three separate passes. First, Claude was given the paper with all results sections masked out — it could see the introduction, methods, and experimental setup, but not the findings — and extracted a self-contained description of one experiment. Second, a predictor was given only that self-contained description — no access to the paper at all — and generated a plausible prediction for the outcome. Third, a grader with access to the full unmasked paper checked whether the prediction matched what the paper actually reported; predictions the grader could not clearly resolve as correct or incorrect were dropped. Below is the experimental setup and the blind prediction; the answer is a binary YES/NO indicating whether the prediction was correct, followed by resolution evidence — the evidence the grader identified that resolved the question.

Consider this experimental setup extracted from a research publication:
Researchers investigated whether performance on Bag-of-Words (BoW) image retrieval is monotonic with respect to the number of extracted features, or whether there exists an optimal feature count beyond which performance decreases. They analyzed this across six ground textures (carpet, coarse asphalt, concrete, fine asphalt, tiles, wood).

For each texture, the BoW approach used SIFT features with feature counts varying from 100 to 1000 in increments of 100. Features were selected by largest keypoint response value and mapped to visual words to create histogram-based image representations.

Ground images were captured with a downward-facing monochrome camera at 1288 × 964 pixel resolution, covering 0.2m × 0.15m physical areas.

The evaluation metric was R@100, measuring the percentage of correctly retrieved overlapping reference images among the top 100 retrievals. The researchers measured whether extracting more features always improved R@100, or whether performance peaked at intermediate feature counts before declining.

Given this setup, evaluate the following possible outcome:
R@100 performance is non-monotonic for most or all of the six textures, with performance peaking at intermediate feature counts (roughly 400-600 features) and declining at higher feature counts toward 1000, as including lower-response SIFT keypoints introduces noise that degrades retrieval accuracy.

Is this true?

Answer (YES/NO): NO